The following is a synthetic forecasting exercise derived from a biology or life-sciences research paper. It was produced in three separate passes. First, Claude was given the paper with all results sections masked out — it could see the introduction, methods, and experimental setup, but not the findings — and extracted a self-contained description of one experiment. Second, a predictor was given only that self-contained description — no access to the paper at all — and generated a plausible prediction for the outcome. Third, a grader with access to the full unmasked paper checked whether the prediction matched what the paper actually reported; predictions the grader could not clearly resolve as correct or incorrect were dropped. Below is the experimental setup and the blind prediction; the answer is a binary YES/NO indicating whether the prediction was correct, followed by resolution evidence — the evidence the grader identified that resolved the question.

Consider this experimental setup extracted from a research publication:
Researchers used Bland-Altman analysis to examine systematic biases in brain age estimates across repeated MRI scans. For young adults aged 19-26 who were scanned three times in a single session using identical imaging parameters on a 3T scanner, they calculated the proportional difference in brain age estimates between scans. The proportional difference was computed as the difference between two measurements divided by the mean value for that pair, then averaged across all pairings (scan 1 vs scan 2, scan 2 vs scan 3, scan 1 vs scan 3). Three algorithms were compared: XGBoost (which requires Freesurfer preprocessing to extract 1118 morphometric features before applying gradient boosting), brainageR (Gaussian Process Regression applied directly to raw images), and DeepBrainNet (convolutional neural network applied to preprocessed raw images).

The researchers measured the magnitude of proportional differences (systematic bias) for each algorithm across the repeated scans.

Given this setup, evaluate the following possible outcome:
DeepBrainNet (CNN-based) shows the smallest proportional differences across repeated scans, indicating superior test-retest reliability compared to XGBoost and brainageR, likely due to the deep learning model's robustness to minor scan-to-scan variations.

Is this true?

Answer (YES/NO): YES